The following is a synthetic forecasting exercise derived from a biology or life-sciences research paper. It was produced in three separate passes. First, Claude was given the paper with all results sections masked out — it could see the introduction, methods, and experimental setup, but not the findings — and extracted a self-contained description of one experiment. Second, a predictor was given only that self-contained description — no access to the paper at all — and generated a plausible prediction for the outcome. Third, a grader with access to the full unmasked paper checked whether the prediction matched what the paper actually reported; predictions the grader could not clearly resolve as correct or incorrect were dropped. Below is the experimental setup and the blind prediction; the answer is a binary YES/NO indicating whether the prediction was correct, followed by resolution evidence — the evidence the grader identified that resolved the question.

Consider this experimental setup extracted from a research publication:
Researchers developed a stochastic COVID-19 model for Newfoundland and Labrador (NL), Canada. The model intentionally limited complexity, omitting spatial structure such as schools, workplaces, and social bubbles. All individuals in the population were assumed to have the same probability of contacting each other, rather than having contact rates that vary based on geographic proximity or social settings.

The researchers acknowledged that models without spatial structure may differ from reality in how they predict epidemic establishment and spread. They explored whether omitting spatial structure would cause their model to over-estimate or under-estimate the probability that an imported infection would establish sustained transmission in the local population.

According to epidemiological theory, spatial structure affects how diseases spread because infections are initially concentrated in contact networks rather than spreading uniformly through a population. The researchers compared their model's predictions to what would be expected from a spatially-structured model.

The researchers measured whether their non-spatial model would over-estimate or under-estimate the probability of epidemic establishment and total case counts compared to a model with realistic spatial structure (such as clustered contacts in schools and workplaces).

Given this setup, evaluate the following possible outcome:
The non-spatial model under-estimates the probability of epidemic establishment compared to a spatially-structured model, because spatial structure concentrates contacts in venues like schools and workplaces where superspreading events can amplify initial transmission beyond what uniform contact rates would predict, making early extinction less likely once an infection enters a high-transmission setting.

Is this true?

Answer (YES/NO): NO